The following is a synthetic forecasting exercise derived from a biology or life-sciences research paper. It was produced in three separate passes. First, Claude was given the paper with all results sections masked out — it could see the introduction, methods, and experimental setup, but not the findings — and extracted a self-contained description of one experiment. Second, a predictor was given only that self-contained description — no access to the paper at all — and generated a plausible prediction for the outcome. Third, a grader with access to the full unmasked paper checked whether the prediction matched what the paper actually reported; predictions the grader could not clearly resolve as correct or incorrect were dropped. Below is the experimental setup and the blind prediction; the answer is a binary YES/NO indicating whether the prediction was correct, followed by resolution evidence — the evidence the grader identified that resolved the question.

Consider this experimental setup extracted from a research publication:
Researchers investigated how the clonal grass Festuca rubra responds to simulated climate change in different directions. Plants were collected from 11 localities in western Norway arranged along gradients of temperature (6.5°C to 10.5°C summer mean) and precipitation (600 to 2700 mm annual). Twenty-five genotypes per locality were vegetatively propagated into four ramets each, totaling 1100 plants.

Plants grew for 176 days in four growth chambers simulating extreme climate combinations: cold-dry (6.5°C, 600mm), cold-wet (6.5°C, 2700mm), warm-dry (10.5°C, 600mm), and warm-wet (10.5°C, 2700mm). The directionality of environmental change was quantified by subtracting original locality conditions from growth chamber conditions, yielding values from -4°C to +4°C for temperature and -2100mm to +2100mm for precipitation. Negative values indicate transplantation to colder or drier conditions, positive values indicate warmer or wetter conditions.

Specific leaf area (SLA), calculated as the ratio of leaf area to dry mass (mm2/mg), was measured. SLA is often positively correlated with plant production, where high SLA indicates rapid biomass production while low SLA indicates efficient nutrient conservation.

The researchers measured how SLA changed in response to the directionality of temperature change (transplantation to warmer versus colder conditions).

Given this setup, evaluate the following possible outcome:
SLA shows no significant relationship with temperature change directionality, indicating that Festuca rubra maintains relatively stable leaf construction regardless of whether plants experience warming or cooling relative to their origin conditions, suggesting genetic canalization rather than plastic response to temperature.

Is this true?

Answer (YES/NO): NO